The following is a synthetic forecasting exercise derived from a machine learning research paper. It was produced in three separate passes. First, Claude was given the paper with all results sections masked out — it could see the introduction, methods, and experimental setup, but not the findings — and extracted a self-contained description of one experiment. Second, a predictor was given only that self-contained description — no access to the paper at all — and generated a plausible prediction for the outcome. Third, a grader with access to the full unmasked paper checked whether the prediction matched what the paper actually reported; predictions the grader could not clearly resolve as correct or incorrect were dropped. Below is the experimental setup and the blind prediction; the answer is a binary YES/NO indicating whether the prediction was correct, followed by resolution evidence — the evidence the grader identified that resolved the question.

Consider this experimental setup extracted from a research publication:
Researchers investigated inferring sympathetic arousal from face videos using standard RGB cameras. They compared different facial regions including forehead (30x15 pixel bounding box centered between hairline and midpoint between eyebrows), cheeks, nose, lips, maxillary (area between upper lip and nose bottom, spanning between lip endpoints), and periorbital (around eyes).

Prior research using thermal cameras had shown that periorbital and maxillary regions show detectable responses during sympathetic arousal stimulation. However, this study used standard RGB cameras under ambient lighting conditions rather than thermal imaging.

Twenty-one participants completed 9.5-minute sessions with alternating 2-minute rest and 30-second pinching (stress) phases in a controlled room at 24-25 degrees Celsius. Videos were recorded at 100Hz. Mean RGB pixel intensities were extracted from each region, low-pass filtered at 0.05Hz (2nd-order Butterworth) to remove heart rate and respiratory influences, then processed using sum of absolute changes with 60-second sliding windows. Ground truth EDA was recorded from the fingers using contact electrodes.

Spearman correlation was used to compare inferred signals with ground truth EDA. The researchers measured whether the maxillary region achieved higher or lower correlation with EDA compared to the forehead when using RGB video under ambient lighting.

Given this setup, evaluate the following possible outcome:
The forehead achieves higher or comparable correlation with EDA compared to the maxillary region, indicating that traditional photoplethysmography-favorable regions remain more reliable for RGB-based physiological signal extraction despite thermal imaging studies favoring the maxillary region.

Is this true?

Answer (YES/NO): YES